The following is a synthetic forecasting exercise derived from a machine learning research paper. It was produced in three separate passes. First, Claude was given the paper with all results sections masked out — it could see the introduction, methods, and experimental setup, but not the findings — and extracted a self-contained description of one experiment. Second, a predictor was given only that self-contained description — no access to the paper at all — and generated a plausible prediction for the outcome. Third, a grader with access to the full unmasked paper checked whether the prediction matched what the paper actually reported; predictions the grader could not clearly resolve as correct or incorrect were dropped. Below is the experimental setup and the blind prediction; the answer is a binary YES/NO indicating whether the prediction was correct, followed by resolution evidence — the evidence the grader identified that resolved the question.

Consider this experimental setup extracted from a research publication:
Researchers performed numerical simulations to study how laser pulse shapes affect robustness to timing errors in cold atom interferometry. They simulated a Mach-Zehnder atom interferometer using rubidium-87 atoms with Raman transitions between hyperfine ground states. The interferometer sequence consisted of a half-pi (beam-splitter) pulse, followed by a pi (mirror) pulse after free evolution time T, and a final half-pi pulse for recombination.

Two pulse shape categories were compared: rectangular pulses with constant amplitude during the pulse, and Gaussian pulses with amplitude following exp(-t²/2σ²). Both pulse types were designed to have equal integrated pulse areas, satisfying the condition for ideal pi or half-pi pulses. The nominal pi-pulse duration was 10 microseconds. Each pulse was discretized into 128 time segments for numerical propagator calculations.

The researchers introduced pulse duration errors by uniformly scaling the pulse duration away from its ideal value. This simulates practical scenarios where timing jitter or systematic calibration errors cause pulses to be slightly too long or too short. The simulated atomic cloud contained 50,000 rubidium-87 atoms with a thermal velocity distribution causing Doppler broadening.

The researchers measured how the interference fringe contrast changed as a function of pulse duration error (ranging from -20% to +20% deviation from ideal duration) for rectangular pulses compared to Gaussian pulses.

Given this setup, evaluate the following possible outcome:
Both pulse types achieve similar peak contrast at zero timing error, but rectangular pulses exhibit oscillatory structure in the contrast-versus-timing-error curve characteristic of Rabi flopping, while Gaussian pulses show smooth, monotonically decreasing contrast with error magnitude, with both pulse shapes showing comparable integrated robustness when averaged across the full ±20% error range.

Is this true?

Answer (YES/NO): NO